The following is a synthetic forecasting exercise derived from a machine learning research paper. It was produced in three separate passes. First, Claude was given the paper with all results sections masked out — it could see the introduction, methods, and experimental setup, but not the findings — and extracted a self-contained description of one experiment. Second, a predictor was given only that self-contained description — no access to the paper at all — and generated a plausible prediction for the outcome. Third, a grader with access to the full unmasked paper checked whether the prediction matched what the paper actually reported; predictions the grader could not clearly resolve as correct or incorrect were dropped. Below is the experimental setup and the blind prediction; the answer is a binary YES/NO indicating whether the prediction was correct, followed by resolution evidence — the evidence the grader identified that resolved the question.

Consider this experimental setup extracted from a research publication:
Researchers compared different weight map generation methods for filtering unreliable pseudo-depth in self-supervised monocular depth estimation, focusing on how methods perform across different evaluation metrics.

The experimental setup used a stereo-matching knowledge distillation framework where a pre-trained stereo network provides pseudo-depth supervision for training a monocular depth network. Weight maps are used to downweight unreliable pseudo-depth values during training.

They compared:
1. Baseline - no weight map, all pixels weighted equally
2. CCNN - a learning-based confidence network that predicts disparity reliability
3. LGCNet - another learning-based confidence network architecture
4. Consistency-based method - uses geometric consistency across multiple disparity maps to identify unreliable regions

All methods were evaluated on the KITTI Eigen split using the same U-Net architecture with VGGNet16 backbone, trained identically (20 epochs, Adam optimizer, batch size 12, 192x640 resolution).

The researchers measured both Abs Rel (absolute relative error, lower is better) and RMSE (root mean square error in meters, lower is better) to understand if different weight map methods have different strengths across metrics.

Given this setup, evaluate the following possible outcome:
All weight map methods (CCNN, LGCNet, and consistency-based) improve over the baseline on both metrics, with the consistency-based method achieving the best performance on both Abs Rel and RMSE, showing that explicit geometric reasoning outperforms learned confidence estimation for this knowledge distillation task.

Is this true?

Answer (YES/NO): NO